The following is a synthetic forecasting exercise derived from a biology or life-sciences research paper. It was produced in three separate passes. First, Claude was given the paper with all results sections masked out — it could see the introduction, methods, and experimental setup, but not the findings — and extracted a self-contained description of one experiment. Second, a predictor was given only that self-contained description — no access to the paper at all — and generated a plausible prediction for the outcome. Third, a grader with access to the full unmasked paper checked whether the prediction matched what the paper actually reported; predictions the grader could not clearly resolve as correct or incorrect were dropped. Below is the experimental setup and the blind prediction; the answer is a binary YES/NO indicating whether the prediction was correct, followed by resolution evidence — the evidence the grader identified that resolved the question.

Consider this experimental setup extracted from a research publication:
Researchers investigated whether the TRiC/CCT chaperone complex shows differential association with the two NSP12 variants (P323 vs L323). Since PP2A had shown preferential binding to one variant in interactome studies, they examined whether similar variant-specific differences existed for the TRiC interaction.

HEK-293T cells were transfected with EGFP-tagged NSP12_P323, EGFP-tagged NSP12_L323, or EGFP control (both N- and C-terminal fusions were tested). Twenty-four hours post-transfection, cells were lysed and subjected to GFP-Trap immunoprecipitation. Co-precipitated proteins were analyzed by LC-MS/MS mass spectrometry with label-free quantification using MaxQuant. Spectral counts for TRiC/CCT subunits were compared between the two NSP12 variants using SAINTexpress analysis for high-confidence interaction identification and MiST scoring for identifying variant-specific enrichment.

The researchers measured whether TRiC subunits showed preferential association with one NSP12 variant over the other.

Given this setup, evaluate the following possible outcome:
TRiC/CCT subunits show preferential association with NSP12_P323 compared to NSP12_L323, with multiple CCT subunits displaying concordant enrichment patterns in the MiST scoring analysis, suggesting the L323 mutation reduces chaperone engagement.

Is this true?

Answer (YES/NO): NO